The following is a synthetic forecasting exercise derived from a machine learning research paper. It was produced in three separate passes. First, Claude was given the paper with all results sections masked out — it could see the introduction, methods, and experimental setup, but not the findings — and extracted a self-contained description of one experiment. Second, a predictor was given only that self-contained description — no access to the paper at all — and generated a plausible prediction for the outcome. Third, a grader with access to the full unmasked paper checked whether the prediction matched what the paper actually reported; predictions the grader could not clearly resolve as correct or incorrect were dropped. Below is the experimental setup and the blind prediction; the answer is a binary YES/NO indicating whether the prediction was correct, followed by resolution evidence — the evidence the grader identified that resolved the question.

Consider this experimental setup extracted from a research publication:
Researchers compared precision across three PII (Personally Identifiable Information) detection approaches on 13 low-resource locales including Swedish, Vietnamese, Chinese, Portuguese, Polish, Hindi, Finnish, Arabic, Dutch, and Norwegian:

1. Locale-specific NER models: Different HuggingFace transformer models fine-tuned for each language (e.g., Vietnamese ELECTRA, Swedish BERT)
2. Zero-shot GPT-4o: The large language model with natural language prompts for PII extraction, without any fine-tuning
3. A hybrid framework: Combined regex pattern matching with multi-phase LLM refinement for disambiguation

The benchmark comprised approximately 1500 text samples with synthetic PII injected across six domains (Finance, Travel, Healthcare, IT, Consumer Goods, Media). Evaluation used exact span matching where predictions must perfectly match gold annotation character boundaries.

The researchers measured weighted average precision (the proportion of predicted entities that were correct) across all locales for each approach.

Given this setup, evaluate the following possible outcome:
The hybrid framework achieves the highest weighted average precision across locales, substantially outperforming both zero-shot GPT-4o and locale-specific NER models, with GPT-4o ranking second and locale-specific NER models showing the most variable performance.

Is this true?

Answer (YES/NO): NO